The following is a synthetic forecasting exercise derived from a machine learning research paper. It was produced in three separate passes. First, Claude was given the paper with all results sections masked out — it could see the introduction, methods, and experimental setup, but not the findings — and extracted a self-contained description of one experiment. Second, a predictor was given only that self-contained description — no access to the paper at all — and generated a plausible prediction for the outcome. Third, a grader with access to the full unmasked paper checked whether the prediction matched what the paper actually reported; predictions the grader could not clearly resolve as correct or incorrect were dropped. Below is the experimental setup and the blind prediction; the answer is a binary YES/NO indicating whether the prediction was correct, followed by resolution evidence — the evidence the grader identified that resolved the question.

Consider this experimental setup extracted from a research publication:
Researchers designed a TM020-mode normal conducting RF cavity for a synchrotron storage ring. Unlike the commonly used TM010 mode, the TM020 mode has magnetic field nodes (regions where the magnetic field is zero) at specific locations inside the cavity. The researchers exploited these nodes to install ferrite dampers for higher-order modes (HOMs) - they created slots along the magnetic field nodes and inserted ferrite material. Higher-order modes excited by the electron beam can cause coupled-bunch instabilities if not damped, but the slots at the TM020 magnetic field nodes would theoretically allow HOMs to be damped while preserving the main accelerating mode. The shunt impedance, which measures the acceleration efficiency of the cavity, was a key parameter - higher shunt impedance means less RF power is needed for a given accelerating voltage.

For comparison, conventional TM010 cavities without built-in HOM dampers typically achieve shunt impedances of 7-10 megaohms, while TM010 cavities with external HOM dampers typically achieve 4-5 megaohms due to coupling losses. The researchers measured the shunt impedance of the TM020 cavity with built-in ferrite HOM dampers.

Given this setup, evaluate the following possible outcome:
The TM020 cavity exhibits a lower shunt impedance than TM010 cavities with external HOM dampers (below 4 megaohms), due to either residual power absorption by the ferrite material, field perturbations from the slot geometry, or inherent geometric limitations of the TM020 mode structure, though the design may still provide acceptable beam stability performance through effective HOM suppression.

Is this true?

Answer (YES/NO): NO